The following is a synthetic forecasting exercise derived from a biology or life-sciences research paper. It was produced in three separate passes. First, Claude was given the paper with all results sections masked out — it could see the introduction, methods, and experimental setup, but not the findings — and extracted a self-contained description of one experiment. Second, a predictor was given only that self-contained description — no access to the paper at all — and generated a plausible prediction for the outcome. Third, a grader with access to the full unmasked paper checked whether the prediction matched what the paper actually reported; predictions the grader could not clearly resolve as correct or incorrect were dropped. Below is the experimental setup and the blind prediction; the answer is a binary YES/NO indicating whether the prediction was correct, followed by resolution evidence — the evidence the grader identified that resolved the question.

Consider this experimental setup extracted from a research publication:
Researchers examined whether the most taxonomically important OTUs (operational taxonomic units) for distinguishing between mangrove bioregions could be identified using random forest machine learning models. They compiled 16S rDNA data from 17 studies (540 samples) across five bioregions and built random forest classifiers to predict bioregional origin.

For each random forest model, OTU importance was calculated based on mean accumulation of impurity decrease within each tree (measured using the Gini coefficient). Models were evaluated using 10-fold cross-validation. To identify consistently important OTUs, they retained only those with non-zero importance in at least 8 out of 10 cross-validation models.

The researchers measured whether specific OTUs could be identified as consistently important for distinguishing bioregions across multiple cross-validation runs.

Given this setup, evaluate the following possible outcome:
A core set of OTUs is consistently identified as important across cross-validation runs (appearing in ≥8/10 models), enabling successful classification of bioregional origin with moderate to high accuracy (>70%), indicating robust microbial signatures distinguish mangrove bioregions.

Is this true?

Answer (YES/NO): YES